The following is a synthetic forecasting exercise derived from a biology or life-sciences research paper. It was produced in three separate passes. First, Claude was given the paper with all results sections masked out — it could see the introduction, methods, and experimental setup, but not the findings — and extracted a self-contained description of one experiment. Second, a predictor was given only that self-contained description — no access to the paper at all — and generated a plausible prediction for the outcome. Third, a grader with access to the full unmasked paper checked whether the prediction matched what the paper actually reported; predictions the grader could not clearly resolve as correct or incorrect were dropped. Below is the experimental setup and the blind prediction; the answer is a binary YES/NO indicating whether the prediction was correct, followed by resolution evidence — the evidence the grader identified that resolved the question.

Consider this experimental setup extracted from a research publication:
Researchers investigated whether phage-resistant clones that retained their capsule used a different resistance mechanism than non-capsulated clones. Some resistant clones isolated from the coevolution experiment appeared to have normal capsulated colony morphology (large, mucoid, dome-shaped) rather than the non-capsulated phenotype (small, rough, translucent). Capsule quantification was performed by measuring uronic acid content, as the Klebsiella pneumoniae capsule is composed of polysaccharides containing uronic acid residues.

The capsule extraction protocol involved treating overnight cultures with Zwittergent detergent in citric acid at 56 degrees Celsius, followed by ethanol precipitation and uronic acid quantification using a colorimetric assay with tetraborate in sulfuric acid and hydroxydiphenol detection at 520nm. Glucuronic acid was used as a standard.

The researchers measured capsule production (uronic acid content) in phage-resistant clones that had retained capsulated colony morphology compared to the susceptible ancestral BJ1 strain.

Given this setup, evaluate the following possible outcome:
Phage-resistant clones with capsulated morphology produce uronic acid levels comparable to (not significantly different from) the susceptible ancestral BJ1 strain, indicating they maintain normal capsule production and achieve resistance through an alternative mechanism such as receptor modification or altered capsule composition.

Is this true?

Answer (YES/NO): NO